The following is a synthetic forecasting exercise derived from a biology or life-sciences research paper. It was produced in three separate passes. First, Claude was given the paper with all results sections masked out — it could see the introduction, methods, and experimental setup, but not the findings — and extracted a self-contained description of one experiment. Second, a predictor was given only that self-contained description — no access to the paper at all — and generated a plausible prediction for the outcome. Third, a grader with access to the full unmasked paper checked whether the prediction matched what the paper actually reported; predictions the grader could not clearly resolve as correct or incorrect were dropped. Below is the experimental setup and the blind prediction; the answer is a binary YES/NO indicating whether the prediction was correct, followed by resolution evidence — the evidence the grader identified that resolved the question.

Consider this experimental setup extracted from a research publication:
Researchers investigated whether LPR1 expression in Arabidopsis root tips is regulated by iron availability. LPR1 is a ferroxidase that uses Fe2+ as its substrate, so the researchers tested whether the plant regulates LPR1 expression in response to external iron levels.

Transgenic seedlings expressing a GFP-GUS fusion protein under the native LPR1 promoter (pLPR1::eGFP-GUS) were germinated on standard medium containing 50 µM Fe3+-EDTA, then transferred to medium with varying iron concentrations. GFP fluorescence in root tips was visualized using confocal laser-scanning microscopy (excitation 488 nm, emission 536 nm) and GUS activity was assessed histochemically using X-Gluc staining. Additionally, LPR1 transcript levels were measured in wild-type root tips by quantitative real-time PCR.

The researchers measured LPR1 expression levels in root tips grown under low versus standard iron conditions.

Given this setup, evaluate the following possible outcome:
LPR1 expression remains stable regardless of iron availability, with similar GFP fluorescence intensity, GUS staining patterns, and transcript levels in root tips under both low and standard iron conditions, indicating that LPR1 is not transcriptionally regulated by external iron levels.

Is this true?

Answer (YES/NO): YES